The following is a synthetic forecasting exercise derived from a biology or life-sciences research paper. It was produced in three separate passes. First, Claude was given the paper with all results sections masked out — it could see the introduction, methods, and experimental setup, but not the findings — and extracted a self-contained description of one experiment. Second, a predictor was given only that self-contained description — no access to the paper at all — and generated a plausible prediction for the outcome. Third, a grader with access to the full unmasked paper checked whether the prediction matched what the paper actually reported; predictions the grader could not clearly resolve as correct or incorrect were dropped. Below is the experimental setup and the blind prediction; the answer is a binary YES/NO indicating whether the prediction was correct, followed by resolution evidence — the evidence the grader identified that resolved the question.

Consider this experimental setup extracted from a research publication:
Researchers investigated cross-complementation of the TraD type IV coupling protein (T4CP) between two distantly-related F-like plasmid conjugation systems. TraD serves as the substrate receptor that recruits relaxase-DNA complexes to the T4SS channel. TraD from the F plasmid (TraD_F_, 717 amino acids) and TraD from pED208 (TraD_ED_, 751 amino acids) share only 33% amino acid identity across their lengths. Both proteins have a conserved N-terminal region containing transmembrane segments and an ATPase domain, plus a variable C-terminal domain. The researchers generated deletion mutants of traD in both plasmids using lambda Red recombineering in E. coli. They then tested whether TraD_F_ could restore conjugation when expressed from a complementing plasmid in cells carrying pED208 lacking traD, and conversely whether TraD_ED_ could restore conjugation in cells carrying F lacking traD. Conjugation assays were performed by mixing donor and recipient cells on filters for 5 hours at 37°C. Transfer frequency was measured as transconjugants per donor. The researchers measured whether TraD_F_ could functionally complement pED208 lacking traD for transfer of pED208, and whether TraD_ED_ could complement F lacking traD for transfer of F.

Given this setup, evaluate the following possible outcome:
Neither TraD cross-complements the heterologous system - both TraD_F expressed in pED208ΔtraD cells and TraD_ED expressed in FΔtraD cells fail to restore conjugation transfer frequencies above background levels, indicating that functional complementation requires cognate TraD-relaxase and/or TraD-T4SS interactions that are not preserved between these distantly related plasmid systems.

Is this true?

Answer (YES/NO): NO